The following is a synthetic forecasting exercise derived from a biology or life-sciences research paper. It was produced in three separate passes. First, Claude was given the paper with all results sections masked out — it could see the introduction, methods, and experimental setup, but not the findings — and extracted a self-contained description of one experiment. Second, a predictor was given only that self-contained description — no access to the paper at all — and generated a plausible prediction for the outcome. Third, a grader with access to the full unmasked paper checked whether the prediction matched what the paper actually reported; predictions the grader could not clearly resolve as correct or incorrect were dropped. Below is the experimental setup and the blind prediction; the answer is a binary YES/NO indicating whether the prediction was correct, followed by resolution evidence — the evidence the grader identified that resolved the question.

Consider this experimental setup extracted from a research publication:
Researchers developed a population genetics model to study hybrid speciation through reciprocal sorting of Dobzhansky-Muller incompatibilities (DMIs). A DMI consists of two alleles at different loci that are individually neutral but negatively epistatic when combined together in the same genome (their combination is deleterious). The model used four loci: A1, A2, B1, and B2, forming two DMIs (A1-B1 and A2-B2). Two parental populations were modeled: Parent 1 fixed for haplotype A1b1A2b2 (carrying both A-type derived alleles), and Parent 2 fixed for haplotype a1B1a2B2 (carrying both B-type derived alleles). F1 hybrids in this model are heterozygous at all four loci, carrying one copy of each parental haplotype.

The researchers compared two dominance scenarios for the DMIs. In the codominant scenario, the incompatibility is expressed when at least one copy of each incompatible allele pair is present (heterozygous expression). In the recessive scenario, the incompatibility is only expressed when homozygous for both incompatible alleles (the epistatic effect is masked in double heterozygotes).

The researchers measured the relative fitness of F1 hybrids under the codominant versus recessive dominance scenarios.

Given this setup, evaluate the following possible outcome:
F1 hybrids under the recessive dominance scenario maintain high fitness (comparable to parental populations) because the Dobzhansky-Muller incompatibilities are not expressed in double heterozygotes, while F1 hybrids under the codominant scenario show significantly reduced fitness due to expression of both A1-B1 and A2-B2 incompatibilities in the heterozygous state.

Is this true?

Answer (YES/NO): YES